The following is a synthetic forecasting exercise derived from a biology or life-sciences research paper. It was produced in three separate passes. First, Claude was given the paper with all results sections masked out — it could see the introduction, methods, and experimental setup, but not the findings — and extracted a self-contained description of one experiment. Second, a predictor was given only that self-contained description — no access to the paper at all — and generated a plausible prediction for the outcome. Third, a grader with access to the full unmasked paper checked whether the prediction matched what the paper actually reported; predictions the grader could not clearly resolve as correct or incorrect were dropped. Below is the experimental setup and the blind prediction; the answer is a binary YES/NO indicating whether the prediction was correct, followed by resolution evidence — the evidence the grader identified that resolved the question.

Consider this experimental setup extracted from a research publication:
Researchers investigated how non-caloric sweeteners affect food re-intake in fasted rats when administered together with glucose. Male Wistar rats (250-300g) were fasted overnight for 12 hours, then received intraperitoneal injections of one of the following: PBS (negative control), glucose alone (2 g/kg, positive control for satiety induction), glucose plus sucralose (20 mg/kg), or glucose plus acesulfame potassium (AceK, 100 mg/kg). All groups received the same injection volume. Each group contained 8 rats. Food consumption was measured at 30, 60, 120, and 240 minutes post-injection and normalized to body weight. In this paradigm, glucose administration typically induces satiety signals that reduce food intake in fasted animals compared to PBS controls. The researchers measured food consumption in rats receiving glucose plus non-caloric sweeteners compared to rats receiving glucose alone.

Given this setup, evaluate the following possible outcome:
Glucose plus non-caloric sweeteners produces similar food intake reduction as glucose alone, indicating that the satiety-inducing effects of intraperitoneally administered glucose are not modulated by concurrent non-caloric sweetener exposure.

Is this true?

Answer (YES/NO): NO